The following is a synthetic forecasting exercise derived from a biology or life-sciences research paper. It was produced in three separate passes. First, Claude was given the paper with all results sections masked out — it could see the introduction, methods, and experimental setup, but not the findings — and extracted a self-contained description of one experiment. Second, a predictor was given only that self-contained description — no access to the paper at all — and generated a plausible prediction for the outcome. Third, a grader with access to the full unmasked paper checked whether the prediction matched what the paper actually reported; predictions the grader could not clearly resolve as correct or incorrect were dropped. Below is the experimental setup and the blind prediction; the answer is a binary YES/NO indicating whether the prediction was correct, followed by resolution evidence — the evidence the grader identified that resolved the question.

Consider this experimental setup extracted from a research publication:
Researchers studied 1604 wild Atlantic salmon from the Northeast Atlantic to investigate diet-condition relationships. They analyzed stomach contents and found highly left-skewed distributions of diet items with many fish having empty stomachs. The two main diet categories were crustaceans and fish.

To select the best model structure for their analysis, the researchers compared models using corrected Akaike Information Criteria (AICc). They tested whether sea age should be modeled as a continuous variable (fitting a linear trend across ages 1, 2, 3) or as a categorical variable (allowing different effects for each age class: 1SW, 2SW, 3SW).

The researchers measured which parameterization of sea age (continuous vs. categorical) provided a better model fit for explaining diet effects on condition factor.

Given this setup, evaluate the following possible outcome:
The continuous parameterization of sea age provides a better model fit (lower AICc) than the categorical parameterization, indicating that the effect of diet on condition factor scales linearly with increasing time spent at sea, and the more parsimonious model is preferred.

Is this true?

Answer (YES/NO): YES